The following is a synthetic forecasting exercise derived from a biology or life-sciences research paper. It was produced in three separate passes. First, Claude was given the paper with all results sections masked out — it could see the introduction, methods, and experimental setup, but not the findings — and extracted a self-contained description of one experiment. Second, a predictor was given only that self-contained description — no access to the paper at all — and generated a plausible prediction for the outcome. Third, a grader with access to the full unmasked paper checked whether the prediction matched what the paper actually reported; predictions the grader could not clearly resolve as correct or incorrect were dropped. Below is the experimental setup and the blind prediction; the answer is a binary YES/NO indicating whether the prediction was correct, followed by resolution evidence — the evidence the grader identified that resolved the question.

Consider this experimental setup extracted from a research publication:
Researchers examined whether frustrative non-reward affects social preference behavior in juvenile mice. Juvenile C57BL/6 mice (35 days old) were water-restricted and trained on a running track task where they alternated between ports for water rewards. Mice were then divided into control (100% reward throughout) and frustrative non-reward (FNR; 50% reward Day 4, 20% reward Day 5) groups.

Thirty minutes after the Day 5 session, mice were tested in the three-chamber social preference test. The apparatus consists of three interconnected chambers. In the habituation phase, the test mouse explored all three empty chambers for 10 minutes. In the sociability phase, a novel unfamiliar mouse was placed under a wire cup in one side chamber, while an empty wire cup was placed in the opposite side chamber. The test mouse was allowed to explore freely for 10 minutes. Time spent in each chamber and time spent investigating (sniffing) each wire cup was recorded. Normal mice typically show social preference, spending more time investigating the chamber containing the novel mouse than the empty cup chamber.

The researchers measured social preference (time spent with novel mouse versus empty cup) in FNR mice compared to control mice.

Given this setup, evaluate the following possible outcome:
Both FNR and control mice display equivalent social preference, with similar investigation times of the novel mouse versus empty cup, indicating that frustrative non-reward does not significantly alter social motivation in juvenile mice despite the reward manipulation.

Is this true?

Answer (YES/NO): YES